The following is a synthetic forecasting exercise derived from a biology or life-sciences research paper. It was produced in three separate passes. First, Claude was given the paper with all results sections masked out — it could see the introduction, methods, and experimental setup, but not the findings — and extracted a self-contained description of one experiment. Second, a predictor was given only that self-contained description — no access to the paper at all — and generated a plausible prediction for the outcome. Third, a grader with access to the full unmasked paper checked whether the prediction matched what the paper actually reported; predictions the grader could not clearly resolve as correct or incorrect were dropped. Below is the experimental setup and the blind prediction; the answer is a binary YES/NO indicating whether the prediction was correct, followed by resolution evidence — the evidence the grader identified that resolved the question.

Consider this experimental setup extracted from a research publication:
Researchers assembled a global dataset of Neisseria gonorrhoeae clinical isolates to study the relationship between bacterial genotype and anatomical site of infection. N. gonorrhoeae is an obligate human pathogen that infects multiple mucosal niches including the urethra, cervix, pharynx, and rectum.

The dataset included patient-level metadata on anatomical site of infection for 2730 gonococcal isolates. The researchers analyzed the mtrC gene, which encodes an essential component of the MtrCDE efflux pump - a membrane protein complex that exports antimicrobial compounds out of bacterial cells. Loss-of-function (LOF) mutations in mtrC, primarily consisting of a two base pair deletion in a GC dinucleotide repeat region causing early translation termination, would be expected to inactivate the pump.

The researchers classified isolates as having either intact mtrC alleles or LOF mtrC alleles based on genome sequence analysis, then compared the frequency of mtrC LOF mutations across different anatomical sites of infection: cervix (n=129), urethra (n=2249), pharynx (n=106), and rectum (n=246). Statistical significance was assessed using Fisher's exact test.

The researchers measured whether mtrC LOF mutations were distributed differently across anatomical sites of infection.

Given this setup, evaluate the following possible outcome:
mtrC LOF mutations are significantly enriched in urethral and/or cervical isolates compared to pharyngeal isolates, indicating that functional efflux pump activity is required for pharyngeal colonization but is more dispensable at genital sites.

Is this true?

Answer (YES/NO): NO